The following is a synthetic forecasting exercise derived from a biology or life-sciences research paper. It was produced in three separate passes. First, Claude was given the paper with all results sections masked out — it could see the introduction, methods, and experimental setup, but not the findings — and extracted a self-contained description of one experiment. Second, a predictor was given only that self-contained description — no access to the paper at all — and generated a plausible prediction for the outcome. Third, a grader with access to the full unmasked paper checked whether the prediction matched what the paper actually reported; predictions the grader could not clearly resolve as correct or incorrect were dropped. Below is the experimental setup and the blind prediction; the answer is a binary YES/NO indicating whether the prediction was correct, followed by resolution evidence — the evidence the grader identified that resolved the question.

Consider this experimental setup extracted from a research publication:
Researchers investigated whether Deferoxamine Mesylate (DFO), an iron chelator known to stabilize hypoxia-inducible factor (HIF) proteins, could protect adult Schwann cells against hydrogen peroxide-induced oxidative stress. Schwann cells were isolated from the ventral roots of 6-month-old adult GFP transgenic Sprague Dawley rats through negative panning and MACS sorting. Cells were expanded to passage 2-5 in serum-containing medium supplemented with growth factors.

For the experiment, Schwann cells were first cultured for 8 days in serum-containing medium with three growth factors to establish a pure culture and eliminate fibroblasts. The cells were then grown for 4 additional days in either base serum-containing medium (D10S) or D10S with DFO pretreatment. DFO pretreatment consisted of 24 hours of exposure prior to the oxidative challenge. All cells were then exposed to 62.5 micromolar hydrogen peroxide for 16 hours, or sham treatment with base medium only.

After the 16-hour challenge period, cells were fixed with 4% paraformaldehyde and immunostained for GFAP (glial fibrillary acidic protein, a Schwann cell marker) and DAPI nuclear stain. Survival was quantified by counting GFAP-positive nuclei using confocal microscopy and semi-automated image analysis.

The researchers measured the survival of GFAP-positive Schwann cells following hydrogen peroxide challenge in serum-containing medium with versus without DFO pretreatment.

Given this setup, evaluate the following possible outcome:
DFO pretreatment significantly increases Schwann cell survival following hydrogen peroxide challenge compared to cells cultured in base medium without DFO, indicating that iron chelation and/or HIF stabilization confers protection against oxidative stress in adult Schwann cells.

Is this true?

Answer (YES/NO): YES